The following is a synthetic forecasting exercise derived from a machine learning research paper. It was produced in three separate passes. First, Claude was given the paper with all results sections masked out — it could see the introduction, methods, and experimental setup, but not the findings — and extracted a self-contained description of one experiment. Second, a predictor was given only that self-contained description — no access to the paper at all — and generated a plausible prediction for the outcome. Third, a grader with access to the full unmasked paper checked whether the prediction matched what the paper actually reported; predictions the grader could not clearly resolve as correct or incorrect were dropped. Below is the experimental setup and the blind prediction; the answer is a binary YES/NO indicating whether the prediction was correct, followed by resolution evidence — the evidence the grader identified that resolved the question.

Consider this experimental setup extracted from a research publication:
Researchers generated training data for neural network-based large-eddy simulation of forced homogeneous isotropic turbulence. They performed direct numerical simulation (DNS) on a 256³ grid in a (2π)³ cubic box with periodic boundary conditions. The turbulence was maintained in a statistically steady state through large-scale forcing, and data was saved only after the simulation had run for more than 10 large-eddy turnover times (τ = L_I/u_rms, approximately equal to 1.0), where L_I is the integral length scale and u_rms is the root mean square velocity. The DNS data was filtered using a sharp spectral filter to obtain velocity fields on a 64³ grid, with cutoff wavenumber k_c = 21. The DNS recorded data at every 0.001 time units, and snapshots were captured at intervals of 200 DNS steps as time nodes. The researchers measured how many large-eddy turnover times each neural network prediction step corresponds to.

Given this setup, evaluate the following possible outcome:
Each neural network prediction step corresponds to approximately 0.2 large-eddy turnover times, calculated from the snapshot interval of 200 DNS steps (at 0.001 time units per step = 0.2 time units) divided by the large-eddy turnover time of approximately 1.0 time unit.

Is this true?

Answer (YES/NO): YES